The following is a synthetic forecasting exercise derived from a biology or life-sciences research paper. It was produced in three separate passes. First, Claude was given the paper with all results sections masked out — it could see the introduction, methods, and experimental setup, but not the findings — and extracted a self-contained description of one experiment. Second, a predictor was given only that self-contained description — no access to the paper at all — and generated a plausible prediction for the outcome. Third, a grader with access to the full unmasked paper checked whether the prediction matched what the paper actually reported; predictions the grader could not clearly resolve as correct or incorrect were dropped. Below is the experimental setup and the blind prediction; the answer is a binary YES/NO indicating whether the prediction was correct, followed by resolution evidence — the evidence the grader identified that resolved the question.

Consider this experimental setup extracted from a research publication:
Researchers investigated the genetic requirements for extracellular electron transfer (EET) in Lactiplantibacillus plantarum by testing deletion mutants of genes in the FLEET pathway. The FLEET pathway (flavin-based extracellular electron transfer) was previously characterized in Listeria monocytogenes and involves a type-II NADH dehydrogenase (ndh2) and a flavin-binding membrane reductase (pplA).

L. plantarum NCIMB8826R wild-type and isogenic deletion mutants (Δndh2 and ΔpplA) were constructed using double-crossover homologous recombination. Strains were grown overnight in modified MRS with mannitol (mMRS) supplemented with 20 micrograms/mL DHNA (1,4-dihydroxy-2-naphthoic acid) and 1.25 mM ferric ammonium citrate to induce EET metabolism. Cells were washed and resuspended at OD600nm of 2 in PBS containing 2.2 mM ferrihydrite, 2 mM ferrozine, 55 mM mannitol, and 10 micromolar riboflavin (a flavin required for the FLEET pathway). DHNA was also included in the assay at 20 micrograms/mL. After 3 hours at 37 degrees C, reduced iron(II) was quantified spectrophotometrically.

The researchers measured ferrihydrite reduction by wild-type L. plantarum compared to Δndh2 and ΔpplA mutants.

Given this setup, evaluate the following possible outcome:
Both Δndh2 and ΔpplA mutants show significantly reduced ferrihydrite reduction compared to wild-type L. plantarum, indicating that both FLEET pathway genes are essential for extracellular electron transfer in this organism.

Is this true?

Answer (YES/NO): NO